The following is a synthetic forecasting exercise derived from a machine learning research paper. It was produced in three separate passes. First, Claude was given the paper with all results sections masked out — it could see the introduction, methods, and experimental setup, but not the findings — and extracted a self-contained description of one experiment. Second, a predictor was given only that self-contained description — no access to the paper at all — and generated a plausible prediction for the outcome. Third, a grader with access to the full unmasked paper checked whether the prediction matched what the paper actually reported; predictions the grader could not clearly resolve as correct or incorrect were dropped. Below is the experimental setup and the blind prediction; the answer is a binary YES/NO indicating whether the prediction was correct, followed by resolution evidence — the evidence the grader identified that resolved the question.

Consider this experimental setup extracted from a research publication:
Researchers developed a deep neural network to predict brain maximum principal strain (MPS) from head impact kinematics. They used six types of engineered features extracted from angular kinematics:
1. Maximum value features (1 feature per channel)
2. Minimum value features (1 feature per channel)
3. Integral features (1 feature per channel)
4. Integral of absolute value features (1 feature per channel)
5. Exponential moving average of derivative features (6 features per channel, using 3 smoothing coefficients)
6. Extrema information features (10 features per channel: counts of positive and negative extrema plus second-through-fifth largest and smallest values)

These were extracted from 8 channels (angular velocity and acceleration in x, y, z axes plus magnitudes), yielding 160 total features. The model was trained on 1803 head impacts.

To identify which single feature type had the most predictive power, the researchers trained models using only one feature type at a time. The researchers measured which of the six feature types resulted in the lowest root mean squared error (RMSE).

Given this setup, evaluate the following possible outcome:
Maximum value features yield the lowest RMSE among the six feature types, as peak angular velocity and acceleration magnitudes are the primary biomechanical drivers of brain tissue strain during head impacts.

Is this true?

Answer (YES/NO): NO